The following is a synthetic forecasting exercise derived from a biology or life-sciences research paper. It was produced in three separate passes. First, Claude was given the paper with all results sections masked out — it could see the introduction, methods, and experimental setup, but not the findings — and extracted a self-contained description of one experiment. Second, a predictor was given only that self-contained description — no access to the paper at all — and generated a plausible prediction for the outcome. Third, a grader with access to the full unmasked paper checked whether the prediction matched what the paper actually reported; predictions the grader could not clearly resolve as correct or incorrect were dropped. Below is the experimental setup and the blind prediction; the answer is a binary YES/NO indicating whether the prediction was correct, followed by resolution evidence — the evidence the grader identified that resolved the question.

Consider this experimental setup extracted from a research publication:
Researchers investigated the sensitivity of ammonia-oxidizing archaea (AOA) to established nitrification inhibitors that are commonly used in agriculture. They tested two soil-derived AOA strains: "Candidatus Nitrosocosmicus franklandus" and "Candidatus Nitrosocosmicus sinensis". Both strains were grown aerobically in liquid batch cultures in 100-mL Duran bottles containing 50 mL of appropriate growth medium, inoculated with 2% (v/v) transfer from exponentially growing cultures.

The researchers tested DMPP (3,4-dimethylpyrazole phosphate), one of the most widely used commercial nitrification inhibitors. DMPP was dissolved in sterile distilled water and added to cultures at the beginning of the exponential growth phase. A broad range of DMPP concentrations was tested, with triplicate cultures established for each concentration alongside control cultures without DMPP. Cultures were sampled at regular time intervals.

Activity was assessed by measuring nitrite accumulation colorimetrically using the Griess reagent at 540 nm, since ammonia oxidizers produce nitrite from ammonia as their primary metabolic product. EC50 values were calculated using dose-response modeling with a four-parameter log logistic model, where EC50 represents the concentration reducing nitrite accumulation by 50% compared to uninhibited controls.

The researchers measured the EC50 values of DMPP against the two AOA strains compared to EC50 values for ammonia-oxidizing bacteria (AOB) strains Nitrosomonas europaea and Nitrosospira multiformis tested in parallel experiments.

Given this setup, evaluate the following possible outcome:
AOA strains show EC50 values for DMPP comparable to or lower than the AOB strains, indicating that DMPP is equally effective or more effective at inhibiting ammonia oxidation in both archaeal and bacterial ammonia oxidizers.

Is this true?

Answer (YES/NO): NO